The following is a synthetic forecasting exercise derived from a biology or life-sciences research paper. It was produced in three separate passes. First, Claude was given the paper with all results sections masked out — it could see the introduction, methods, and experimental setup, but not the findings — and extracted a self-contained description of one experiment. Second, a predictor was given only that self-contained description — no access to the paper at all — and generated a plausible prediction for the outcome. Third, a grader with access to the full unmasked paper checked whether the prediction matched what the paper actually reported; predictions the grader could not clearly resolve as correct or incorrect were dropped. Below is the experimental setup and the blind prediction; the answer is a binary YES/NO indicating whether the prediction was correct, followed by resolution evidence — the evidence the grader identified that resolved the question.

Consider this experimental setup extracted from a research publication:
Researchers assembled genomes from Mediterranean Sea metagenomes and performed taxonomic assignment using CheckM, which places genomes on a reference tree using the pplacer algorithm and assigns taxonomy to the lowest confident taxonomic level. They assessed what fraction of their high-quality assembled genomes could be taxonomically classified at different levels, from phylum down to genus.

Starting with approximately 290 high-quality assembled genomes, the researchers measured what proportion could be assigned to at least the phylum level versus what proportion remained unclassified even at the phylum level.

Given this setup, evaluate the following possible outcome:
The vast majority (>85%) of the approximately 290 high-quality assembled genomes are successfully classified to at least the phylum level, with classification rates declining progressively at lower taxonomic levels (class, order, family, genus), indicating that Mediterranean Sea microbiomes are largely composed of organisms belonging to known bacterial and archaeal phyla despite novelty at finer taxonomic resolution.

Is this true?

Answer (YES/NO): YES